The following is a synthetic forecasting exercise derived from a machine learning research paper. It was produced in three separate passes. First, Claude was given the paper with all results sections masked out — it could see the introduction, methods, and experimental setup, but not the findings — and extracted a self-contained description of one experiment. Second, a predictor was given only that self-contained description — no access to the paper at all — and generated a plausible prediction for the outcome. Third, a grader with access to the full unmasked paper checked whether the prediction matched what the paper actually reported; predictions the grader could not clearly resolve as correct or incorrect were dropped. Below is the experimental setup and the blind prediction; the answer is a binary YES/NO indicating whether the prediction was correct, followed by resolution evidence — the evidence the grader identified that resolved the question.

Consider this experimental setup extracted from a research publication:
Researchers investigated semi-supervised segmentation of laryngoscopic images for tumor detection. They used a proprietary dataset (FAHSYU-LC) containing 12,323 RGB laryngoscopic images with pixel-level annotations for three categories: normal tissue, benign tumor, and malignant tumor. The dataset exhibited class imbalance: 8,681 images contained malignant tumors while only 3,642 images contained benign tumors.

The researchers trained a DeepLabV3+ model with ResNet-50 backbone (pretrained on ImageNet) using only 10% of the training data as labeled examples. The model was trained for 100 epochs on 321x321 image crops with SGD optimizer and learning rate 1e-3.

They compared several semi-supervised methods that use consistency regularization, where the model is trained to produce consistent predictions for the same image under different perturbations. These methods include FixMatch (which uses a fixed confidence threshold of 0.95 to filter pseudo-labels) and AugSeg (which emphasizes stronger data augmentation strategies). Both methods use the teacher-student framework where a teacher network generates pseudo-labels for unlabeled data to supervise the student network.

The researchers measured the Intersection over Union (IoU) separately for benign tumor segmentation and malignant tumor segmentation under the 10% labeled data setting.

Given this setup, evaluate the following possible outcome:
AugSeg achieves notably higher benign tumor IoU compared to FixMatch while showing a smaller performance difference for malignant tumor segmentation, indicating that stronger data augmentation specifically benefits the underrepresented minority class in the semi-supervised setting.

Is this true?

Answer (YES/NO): YES